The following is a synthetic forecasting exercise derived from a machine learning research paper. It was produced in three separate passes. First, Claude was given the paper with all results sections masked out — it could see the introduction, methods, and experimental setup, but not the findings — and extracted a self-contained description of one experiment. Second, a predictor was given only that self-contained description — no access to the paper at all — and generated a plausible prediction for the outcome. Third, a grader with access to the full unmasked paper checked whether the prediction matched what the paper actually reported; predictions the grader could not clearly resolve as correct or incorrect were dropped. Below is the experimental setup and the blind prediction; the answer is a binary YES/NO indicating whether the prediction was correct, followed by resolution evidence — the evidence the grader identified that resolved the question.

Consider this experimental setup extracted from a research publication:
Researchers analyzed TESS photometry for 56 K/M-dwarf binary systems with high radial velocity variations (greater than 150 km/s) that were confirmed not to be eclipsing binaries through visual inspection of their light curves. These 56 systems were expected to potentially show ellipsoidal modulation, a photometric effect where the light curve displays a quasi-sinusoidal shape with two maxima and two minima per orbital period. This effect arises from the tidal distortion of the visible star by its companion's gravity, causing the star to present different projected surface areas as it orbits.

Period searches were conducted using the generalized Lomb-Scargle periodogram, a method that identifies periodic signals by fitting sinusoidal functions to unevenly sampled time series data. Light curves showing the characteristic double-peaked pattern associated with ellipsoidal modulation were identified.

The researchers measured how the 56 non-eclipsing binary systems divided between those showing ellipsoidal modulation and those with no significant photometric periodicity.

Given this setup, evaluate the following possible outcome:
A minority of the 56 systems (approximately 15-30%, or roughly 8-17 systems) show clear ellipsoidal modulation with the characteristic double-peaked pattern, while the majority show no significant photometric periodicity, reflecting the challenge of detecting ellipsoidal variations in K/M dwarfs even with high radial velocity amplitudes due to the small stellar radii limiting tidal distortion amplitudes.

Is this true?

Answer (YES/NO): NO